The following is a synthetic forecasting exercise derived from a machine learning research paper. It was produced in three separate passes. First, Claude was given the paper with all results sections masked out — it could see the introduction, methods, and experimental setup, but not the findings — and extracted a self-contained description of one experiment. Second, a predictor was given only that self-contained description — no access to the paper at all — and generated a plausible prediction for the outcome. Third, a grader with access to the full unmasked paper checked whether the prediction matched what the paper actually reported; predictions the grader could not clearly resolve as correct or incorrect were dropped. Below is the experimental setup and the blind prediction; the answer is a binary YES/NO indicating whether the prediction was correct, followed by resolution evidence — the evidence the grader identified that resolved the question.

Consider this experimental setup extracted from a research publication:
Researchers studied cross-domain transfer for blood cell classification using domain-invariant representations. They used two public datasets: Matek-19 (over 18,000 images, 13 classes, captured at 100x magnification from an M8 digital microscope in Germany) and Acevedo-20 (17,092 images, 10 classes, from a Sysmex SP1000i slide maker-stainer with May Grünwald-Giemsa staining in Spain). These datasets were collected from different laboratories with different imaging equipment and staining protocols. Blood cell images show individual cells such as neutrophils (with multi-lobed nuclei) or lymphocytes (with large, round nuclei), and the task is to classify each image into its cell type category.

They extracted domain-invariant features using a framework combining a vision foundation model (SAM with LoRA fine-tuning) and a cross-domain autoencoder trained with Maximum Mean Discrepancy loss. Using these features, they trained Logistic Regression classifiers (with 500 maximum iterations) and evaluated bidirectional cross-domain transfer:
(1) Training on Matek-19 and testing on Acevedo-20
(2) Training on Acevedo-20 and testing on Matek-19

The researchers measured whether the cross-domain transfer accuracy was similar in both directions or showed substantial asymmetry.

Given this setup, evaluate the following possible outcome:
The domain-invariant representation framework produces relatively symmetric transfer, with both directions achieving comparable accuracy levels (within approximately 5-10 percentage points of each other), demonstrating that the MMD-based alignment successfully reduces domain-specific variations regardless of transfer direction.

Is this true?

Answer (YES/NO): NO